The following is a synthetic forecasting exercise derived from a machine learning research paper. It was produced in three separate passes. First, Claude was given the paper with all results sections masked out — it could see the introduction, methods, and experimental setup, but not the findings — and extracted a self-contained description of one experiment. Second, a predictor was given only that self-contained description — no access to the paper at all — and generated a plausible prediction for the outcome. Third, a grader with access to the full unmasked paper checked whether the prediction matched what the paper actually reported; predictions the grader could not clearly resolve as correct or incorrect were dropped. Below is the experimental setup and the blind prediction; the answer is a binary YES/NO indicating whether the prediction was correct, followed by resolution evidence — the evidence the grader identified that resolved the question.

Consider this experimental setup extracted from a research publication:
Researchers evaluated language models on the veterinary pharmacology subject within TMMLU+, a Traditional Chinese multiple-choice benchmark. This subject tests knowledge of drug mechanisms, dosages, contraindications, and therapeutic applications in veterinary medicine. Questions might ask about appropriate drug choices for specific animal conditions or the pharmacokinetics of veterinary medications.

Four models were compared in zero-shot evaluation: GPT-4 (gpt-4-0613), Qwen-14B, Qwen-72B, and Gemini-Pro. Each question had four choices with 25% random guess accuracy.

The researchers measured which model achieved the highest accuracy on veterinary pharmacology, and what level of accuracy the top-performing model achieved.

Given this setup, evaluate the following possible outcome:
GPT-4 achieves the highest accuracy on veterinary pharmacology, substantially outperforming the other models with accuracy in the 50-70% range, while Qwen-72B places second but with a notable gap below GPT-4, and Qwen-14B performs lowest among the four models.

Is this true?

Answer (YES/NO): NO